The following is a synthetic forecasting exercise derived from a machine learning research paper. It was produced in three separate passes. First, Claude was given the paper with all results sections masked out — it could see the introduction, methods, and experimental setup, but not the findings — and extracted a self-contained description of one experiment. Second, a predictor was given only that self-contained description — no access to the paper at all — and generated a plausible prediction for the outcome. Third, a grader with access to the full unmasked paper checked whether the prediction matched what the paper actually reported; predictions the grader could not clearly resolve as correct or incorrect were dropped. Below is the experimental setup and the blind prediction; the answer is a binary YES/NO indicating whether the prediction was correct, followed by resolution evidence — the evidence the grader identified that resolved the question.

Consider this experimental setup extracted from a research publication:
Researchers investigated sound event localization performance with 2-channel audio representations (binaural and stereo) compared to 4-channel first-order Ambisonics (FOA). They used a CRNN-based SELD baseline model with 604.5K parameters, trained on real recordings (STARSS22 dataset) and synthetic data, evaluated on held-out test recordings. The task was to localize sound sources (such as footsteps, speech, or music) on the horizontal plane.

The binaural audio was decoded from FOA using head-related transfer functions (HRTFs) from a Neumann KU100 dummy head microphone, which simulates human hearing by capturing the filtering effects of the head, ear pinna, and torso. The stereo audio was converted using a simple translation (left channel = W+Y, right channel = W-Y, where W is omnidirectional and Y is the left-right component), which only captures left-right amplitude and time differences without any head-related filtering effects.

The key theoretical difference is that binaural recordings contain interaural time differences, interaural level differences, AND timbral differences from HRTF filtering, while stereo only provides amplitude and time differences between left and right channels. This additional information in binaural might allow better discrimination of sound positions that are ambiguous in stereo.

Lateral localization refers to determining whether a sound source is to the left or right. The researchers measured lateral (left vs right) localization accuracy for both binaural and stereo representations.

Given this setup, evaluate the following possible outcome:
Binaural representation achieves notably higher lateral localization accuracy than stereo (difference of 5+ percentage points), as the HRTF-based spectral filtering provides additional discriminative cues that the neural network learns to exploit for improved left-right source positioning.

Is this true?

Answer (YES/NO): NO